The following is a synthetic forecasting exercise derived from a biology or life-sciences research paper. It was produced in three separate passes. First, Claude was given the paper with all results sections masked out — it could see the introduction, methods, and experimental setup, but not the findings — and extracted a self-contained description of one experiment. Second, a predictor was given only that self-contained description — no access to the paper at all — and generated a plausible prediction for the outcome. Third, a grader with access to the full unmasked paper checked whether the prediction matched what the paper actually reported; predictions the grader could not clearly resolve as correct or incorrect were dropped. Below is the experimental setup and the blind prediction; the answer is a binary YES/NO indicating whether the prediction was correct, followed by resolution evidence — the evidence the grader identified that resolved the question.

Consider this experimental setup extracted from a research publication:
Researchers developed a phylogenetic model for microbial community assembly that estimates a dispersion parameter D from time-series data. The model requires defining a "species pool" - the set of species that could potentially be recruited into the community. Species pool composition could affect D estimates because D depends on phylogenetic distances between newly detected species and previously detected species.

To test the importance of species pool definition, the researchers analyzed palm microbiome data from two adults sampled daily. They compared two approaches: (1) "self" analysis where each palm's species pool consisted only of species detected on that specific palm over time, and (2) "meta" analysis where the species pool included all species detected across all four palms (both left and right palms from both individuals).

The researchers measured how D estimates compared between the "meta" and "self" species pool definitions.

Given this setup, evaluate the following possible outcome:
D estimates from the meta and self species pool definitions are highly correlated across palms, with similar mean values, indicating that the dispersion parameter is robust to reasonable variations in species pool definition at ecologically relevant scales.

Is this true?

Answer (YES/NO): NO